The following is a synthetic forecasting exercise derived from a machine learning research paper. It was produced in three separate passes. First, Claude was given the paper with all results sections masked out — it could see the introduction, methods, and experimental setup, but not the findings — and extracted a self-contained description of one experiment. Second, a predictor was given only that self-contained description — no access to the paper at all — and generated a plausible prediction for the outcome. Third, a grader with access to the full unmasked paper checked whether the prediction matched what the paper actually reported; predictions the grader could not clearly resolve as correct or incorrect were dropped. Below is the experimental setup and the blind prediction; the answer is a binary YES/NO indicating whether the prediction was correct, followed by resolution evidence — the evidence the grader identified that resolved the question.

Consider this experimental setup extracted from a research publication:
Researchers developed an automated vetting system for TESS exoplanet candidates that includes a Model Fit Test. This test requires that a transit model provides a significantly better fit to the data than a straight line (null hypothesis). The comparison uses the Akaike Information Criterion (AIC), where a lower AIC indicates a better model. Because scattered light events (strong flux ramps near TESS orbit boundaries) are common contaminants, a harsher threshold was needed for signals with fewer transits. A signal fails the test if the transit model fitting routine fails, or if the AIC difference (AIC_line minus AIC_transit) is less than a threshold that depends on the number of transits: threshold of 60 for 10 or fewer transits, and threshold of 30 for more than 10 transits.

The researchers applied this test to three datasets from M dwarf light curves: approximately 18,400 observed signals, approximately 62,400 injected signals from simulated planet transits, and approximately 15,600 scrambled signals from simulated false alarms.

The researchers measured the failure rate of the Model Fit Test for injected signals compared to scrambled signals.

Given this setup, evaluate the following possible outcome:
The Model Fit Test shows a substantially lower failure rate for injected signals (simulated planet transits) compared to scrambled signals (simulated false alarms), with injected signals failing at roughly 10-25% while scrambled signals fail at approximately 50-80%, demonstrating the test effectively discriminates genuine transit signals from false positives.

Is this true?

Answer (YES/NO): NO